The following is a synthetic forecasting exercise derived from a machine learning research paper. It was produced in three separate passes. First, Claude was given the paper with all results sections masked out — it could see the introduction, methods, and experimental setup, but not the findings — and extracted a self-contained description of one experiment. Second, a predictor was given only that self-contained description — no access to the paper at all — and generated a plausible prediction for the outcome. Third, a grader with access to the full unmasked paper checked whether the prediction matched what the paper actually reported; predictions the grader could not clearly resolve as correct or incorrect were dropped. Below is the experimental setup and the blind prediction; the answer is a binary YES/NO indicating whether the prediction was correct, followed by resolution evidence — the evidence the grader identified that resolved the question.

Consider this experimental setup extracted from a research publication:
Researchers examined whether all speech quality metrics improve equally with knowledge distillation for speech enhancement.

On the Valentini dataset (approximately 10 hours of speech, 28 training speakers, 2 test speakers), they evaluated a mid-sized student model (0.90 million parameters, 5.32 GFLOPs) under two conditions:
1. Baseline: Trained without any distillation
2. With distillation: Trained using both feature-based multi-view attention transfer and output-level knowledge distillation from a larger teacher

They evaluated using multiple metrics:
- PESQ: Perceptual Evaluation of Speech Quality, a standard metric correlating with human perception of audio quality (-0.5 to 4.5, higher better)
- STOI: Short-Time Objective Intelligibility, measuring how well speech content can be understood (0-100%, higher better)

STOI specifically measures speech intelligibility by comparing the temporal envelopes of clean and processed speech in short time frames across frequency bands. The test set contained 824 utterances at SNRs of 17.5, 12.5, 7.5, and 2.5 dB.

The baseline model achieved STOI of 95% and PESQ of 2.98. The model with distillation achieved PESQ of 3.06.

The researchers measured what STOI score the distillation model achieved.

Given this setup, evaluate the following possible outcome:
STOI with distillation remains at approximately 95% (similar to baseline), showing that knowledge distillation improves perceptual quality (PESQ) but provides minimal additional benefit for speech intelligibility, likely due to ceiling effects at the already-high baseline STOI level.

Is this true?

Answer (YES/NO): YES